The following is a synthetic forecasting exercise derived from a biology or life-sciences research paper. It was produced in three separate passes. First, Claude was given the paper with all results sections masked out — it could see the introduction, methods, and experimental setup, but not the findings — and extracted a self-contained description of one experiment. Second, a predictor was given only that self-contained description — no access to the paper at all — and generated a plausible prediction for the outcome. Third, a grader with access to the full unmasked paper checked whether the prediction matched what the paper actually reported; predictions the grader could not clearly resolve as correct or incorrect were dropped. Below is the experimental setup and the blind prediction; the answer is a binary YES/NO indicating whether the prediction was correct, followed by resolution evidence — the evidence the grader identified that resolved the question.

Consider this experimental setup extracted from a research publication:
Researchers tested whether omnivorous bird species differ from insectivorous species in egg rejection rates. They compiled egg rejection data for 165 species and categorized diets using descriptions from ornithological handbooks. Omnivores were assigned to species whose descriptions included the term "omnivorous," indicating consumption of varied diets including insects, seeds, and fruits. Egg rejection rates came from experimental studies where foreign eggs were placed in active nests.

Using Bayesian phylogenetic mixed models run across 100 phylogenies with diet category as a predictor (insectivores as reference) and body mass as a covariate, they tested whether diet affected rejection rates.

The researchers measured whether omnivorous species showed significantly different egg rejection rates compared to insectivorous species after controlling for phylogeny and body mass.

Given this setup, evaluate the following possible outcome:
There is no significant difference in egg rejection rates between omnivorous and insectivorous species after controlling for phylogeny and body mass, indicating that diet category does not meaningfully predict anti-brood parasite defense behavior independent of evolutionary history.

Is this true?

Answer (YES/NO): NO